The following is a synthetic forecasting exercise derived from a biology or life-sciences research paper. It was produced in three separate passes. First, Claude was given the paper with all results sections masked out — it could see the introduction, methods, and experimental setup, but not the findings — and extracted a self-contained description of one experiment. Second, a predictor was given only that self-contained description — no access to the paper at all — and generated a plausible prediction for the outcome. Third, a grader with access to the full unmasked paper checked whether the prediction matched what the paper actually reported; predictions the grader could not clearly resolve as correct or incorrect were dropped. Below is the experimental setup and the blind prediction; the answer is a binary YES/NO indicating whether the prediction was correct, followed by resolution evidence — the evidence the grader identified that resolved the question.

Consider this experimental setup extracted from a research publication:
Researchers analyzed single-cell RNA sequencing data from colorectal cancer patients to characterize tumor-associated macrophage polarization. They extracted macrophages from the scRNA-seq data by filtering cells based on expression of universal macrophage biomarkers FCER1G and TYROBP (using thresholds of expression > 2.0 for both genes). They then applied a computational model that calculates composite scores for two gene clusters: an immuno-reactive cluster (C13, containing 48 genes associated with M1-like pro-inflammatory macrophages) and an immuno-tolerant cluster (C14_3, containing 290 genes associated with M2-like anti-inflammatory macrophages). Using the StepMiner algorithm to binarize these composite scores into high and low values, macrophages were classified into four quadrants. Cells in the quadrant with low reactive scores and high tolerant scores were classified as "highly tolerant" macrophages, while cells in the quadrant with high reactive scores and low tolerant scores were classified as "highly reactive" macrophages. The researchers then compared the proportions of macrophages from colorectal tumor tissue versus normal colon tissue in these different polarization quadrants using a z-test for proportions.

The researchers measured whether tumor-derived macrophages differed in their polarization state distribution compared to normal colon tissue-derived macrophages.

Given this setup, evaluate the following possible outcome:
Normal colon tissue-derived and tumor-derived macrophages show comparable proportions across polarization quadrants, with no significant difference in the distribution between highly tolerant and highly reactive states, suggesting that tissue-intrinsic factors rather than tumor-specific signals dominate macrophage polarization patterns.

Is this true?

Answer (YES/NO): NO